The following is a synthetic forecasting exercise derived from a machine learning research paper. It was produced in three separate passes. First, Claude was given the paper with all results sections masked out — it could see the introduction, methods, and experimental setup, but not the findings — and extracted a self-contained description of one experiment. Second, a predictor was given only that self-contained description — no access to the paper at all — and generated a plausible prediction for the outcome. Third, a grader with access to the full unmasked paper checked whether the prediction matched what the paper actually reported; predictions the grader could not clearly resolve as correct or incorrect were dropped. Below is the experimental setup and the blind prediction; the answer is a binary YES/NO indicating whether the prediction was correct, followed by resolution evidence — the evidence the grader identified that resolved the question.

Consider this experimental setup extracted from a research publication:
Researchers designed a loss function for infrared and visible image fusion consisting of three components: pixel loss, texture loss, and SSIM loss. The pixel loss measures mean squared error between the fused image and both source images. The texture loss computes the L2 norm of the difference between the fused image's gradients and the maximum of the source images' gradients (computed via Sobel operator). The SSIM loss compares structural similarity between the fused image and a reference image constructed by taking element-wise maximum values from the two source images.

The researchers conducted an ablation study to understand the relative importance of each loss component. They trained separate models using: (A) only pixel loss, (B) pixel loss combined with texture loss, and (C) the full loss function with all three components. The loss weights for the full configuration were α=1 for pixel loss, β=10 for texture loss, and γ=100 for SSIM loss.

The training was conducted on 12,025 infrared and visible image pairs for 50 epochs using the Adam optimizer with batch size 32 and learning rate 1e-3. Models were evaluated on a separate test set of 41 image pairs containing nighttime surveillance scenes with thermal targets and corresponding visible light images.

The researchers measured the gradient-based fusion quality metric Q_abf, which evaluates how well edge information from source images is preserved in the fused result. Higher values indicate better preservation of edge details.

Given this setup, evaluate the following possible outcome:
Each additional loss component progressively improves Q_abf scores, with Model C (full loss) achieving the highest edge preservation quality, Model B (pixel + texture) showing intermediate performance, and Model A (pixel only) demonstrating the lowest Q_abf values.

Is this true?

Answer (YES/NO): NO